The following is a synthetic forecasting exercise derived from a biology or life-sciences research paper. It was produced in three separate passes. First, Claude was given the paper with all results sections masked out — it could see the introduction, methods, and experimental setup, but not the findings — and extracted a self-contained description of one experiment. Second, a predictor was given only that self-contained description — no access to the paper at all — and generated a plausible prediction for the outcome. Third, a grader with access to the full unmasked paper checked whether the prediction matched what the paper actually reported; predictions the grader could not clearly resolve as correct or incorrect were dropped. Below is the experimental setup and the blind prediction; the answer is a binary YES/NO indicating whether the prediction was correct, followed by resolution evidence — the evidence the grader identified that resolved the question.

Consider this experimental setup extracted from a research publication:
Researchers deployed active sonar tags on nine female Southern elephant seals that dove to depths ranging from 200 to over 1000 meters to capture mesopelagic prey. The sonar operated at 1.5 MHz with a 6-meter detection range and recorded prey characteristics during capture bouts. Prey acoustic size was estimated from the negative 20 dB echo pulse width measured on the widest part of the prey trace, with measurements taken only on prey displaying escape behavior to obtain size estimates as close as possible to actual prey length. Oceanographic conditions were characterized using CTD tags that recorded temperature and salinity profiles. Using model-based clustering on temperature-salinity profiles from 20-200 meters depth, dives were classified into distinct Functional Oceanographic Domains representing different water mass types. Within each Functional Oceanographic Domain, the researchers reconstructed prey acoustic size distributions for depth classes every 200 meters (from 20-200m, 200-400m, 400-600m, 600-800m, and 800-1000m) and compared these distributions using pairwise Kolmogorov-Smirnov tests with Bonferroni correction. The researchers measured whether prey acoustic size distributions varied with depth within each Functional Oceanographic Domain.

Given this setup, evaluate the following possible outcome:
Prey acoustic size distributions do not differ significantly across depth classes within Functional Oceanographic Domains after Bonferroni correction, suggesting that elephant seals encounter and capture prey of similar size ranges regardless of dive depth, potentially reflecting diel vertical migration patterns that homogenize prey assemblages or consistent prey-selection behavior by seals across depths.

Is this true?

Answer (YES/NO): NO